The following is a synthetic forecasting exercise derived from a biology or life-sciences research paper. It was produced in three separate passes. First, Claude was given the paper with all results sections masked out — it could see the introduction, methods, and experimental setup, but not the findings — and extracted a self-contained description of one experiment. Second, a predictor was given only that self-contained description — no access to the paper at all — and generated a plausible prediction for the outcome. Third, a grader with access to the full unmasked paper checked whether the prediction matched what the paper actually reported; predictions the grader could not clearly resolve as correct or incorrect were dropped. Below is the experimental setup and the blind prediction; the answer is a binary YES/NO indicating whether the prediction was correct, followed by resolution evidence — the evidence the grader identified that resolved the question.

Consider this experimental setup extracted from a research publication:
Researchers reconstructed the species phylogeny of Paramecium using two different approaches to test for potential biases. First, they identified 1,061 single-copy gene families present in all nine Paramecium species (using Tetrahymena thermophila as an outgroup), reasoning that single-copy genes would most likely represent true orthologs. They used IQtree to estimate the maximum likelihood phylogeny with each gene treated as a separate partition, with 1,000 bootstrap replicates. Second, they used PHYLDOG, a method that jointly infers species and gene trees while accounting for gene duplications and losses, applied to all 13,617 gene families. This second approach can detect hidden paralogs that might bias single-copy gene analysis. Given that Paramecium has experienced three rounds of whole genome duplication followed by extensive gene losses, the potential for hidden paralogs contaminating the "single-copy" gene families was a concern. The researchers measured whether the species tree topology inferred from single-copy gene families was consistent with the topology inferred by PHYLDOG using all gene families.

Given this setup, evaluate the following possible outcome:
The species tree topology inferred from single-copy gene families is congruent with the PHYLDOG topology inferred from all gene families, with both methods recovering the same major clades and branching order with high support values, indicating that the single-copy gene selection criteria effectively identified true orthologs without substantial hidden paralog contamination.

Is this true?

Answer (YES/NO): YES